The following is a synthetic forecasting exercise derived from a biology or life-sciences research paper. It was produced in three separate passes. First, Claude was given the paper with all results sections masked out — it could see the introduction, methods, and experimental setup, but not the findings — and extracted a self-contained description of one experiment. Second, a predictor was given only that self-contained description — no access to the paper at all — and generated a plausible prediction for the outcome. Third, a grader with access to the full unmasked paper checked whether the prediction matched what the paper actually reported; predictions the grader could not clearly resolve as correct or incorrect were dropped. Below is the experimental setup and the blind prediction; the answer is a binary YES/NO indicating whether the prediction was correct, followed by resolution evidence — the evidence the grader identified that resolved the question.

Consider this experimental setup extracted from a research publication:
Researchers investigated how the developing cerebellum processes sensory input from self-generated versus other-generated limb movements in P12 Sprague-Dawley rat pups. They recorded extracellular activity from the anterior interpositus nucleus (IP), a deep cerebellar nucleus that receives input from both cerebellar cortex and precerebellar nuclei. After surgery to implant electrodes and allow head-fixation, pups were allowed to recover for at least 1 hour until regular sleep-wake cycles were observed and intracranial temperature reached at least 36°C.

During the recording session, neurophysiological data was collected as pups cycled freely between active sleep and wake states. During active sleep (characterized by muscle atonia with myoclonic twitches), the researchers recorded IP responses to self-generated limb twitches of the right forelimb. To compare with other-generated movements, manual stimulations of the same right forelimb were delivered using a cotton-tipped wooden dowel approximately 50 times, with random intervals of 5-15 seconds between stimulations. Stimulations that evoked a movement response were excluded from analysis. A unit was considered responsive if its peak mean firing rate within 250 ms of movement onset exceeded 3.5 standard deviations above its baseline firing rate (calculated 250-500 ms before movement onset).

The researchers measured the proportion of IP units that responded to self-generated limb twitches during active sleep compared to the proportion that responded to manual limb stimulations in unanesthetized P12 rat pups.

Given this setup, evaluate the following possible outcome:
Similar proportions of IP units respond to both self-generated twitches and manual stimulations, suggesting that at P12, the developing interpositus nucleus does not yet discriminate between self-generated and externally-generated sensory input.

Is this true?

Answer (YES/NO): NO